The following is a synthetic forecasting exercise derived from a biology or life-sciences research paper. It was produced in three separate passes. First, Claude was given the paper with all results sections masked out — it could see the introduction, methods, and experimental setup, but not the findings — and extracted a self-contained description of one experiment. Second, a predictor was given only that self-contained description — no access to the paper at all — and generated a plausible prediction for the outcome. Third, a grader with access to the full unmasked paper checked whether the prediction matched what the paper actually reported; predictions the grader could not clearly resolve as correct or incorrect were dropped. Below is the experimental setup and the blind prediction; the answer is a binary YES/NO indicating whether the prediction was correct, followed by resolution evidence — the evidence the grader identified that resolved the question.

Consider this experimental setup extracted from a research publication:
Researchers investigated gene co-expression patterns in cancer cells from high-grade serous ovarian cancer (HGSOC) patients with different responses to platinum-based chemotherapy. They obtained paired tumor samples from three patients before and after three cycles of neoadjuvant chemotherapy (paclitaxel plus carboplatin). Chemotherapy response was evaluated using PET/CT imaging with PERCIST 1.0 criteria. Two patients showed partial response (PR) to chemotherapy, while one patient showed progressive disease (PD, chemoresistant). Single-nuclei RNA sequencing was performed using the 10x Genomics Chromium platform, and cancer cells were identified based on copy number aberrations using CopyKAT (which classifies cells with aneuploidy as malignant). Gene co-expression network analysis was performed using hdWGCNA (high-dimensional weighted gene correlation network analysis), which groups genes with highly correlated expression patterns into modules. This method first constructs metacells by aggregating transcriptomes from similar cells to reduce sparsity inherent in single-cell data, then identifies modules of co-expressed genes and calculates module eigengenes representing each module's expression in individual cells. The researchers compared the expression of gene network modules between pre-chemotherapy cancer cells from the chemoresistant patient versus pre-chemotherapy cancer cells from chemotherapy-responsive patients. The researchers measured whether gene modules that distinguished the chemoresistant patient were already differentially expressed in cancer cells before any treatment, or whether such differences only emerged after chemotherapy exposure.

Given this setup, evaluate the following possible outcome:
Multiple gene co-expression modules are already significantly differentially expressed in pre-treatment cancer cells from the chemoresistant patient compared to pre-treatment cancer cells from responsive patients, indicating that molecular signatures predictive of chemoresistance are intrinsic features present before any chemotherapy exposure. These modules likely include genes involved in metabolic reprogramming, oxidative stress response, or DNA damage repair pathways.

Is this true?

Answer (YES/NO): NO